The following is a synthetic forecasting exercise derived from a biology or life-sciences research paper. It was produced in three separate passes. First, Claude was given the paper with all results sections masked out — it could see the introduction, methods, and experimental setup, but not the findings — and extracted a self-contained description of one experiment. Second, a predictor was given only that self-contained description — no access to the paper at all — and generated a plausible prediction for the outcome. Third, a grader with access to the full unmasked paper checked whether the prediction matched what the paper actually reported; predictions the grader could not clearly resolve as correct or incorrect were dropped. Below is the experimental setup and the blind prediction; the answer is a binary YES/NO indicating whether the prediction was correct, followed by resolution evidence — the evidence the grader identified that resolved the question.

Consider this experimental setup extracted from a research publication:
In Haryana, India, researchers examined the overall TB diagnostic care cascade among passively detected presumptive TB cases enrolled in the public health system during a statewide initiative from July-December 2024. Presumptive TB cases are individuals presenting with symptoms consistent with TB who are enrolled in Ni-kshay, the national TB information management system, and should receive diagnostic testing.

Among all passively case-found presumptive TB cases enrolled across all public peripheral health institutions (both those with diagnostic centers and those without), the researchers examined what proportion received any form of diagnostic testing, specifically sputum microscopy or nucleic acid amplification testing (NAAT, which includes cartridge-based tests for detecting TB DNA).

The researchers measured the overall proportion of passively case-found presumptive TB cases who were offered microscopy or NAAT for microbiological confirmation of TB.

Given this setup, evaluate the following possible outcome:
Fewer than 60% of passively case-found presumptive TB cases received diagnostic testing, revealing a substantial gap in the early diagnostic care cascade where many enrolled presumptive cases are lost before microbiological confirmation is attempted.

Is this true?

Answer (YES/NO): YES